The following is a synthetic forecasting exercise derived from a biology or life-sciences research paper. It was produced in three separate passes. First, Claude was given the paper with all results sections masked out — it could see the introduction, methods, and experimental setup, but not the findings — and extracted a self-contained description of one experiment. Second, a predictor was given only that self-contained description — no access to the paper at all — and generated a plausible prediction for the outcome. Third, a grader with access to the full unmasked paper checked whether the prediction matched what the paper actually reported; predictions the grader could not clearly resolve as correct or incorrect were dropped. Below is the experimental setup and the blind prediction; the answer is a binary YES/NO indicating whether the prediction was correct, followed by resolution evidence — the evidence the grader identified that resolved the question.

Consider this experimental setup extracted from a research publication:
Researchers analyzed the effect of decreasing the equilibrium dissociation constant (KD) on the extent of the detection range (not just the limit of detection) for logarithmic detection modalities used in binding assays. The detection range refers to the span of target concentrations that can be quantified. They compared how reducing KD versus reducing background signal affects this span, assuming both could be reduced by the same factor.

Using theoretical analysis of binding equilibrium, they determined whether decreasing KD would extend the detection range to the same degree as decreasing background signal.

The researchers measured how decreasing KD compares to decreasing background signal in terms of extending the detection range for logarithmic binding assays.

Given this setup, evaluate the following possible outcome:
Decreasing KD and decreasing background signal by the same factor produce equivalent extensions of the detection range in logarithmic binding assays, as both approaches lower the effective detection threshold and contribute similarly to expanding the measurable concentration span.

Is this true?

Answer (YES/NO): NO